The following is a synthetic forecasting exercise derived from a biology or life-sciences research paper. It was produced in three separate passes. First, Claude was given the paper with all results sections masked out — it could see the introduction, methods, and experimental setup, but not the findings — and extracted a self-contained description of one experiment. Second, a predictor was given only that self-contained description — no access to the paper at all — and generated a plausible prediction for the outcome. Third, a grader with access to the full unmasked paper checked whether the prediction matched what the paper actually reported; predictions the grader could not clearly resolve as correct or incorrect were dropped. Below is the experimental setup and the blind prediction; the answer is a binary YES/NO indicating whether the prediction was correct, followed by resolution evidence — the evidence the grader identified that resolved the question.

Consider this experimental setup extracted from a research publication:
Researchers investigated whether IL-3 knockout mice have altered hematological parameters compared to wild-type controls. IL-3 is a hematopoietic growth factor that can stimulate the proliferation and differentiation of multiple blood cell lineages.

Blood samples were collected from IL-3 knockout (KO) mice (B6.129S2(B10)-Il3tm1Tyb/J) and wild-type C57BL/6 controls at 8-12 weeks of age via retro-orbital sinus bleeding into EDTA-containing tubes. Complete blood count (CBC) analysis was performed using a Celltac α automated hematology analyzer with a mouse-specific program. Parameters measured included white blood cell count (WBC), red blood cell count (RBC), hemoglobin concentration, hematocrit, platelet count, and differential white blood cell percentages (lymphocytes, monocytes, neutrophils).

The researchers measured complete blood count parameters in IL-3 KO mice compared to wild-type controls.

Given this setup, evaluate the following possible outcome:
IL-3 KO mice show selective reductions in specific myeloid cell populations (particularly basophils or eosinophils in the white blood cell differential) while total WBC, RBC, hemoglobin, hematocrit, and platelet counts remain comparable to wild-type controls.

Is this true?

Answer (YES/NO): NO